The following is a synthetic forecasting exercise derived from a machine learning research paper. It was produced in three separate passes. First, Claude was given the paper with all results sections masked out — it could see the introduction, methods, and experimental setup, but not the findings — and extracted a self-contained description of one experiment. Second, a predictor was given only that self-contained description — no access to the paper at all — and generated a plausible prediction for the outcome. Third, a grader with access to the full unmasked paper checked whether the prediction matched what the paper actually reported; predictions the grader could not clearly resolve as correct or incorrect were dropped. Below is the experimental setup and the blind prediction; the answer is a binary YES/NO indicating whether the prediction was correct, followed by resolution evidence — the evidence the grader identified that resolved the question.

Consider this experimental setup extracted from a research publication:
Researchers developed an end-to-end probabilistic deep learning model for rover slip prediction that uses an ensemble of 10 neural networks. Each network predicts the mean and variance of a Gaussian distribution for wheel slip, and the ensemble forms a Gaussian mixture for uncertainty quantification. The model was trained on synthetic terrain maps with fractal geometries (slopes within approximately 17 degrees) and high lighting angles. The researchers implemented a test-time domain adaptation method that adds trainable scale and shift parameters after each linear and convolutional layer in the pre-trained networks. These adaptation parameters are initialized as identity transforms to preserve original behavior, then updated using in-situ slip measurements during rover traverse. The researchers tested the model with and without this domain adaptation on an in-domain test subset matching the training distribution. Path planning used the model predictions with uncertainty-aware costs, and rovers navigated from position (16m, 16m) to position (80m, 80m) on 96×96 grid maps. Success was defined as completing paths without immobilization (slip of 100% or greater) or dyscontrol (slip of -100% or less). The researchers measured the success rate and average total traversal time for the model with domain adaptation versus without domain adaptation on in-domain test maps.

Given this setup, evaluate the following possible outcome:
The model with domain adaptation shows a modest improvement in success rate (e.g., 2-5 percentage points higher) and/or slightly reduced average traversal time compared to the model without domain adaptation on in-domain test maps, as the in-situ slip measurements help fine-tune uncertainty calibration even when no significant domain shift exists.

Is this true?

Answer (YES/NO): NO